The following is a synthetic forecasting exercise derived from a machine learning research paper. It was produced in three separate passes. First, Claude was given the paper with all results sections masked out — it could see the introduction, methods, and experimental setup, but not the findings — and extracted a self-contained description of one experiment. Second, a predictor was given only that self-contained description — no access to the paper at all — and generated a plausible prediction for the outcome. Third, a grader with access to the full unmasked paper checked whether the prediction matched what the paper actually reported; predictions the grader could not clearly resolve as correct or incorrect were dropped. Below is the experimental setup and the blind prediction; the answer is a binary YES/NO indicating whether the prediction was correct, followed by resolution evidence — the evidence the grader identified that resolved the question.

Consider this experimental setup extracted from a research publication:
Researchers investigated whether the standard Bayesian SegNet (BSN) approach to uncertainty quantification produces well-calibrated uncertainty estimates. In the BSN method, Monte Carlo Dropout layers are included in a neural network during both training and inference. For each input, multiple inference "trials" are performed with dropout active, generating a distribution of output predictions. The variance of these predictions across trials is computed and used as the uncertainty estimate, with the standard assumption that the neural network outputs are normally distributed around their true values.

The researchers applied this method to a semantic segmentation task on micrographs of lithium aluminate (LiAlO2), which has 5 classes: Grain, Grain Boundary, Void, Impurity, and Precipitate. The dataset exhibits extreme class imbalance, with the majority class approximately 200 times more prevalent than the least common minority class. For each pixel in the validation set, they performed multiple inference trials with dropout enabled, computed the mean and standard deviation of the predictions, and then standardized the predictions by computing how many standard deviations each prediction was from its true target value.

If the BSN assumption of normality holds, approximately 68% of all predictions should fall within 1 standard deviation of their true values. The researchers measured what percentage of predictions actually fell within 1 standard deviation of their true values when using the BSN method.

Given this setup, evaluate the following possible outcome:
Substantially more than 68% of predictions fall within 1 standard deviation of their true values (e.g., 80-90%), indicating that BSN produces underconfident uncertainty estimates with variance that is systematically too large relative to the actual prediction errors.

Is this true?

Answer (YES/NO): NO